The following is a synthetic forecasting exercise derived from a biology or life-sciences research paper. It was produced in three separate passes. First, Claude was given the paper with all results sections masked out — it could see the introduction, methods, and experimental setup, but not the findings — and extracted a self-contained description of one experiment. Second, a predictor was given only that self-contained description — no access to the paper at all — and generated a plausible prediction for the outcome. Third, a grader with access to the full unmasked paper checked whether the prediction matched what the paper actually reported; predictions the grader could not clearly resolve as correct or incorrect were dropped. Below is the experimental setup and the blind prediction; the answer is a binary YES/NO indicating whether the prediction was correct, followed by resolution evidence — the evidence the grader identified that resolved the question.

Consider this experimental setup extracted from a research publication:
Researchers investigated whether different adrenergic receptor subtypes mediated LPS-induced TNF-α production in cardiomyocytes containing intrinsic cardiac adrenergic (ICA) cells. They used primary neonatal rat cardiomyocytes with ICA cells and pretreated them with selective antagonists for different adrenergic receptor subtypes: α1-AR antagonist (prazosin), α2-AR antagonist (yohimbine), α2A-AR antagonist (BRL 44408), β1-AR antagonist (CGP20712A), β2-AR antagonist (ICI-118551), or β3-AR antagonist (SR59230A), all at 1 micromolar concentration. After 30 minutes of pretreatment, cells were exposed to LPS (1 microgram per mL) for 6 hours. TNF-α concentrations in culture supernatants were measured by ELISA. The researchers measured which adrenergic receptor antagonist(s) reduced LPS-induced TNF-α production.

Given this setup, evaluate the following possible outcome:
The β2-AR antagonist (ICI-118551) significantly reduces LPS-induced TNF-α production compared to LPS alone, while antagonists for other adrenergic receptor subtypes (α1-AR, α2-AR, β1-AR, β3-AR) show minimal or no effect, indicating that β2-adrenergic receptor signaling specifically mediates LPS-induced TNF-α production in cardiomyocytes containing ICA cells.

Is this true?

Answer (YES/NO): NO